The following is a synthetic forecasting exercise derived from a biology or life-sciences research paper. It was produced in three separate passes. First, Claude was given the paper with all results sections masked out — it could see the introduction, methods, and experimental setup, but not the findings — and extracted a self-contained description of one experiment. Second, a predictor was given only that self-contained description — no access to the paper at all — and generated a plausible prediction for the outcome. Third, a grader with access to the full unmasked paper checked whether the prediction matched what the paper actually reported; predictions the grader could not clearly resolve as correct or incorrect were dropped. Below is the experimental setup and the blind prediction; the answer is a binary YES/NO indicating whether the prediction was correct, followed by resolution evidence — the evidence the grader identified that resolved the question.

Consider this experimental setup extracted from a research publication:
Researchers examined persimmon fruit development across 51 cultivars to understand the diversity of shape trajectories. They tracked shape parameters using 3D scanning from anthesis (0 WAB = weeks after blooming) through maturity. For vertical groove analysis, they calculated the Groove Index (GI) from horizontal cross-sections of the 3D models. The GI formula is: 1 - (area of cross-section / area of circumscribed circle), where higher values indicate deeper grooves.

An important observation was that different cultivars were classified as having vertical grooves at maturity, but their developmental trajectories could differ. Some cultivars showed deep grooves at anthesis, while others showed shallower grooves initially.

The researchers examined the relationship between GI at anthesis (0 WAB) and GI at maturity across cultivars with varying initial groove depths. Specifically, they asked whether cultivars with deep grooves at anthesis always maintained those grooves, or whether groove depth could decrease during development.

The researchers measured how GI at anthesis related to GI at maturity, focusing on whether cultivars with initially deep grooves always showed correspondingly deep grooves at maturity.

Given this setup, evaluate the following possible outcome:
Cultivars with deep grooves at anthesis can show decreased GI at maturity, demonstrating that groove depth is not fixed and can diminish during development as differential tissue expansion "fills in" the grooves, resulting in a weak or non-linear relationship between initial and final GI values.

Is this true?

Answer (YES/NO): YES